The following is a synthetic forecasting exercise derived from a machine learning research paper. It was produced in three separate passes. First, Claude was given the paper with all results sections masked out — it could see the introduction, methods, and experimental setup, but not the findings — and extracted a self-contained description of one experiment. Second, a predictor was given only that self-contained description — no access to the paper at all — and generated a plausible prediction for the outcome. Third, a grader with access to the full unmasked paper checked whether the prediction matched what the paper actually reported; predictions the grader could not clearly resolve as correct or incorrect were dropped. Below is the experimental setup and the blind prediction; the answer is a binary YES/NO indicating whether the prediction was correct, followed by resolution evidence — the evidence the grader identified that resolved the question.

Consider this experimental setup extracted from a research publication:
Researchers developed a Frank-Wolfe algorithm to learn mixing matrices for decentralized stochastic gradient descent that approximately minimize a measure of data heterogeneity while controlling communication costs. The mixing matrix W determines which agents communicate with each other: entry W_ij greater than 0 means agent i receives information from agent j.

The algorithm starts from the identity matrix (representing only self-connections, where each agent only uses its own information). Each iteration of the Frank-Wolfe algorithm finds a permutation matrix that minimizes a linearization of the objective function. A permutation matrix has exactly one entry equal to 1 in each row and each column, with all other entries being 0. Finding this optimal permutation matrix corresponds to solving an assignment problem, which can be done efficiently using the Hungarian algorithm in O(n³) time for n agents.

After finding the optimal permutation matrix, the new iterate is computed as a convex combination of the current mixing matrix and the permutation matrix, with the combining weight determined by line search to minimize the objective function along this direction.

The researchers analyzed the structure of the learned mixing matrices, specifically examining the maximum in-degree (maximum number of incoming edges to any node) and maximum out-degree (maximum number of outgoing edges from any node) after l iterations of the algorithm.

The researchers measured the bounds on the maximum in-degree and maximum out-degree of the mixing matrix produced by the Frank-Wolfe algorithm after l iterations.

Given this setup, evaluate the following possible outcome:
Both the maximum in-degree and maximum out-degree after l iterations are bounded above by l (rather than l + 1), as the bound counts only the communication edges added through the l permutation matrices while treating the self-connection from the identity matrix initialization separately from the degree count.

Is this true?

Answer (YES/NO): YES